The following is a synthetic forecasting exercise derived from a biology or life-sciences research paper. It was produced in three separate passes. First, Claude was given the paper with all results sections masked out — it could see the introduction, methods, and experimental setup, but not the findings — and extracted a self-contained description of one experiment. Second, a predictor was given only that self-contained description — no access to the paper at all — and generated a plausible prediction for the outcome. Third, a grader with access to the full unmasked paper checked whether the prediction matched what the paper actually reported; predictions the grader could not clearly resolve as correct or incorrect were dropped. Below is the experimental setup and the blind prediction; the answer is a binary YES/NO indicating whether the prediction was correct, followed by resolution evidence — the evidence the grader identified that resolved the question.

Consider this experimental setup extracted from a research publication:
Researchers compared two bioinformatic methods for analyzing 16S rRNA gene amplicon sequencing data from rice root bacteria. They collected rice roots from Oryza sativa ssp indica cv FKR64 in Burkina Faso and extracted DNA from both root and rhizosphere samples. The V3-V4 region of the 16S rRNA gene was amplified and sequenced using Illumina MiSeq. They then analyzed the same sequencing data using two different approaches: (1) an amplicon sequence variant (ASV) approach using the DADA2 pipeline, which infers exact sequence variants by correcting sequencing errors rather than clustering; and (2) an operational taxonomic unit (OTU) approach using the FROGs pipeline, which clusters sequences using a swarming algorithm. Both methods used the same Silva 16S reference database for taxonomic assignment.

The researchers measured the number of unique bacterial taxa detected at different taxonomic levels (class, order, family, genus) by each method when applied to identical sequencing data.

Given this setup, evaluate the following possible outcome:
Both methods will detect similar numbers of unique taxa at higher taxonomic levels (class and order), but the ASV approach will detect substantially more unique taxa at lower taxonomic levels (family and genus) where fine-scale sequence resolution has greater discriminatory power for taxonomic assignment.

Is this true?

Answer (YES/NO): NO